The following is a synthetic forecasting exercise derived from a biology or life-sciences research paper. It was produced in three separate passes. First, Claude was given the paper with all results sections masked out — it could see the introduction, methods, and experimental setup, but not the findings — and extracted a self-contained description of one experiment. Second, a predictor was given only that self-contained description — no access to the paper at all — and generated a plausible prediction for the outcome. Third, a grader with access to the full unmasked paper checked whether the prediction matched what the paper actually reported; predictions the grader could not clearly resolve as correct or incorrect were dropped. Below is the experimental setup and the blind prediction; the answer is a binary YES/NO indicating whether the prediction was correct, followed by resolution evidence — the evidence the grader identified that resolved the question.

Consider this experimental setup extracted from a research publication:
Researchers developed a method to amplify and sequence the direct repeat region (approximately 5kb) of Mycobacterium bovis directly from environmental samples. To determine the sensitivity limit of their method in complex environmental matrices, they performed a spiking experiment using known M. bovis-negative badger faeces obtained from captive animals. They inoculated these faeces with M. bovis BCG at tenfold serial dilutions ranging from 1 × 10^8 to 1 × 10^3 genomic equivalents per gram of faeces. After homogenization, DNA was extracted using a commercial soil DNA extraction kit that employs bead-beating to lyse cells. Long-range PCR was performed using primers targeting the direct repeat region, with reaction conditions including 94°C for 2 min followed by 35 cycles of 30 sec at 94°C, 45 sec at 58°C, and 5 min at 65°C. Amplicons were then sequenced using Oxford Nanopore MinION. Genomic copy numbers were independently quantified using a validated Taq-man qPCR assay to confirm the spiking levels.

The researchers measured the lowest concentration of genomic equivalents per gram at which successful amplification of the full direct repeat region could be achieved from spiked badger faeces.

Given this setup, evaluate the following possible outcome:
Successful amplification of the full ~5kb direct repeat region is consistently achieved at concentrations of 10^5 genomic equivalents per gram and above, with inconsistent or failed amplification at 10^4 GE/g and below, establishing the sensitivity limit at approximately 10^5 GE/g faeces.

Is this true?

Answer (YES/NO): NO